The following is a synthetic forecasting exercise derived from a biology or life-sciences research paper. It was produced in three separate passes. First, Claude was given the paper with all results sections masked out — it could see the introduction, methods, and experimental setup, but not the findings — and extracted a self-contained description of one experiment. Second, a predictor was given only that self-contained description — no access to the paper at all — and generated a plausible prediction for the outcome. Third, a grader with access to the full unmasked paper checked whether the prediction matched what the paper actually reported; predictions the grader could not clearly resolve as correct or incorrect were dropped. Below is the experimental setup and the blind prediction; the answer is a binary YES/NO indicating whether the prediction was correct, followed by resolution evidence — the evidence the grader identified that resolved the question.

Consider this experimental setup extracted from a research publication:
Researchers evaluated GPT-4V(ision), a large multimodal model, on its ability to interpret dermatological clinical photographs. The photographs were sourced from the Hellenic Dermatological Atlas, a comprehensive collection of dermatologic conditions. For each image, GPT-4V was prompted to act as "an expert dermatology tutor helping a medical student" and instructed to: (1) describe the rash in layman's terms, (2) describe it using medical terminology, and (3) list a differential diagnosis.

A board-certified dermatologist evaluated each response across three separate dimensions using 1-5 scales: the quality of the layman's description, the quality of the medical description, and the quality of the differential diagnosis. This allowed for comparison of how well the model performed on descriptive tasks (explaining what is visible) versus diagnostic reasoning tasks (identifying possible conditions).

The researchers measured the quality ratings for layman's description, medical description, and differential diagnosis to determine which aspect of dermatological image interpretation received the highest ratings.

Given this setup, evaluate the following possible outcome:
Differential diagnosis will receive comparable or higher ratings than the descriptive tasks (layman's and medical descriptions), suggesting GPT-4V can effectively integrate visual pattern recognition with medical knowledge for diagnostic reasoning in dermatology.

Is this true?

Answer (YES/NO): NO